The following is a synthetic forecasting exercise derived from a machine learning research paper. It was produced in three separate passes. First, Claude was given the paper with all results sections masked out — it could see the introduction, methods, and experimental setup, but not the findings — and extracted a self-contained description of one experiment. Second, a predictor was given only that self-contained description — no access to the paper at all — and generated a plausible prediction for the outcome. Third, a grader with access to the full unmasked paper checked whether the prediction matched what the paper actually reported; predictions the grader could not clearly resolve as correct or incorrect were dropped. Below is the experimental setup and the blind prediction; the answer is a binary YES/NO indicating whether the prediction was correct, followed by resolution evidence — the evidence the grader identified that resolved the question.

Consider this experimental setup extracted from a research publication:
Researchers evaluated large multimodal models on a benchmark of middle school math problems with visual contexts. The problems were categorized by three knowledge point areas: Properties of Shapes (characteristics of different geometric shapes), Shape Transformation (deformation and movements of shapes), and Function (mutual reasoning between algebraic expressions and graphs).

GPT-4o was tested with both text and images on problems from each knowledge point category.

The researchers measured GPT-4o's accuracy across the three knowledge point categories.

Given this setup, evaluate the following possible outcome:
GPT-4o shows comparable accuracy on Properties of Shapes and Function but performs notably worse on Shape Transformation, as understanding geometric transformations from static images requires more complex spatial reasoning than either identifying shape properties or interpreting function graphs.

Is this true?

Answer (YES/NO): NO